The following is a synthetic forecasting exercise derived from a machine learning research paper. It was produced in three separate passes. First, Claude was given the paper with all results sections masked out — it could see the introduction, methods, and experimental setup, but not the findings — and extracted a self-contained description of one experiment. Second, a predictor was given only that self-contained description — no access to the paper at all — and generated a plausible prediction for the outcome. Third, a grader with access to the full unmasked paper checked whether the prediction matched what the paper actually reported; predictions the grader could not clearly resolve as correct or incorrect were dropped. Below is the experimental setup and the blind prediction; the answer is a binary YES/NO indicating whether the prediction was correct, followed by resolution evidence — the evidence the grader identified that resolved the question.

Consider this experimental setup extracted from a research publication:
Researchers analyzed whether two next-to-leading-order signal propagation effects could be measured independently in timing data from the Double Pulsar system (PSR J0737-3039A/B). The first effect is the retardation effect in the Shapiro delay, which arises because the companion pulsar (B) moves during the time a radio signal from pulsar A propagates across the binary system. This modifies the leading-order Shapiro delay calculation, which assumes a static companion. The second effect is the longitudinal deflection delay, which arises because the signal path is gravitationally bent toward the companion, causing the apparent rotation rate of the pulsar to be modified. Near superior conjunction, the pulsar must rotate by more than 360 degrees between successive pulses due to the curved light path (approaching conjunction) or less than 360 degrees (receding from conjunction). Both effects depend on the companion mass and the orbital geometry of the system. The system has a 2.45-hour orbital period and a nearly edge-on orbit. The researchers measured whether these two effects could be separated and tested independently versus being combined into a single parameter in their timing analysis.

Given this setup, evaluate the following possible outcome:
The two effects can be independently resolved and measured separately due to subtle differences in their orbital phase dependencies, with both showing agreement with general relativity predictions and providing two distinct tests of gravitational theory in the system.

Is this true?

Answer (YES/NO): NO